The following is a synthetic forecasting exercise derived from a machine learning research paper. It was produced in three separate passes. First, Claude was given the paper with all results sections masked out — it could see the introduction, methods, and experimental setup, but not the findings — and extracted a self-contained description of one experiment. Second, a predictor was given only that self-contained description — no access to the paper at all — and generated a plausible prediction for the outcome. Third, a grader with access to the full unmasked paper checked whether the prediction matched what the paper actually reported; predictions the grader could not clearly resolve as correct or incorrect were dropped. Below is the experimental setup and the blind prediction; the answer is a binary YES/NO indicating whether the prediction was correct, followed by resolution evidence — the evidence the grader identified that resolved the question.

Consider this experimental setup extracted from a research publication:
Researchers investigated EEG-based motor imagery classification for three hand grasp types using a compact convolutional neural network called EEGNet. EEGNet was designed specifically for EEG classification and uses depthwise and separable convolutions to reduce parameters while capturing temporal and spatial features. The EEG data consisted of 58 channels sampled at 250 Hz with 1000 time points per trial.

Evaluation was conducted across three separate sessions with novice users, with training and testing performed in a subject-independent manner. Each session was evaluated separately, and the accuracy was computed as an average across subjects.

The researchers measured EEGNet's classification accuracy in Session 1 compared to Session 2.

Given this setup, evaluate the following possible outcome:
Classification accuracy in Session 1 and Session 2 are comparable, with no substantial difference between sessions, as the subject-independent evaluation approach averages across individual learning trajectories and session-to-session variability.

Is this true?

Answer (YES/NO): NO